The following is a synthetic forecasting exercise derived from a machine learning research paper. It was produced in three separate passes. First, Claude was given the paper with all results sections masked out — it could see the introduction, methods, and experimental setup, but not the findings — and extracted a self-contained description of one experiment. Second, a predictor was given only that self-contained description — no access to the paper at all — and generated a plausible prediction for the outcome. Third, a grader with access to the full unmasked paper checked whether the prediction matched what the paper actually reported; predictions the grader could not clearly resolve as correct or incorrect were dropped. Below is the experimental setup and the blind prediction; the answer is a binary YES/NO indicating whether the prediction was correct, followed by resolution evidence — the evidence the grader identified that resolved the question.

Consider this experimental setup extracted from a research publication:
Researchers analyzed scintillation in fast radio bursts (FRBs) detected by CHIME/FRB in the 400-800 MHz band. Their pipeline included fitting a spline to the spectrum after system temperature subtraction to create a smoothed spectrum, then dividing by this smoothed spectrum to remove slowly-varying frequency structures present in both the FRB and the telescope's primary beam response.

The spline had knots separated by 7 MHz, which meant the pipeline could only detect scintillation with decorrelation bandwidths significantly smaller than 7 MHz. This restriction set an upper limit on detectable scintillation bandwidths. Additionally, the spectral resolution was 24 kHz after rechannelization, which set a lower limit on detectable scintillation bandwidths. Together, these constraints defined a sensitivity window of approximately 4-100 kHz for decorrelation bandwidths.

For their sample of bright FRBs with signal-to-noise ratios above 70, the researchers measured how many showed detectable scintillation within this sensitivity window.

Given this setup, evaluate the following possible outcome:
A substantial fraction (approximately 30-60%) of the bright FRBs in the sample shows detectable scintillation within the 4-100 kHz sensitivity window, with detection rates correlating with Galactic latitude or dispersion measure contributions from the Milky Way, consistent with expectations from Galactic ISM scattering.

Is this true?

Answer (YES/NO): NO